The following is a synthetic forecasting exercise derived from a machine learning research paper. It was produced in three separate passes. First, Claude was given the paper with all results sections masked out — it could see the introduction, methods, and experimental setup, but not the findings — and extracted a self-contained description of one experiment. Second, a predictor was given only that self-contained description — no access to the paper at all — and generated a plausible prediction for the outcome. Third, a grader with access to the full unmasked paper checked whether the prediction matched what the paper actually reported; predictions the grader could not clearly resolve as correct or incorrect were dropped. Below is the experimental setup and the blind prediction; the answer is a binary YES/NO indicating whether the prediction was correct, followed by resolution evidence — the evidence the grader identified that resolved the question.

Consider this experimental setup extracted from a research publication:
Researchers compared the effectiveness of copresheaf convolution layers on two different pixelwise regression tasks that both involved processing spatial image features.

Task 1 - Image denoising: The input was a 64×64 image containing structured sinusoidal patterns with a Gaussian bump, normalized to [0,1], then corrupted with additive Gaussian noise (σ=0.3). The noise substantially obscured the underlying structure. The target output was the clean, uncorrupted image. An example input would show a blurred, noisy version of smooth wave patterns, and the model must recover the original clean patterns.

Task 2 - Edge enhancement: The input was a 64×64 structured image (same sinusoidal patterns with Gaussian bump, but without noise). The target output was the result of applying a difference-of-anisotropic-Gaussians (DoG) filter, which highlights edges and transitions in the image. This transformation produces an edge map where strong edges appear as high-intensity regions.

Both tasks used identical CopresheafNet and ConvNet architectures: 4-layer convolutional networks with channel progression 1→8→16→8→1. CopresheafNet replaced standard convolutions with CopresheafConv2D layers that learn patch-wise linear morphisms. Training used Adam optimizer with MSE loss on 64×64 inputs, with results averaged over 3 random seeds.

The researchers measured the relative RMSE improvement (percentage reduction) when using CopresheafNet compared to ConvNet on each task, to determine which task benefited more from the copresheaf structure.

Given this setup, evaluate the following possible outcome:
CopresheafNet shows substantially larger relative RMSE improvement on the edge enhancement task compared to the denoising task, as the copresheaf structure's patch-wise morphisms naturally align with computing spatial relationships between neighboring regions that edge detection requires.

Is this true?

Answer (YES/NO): NO